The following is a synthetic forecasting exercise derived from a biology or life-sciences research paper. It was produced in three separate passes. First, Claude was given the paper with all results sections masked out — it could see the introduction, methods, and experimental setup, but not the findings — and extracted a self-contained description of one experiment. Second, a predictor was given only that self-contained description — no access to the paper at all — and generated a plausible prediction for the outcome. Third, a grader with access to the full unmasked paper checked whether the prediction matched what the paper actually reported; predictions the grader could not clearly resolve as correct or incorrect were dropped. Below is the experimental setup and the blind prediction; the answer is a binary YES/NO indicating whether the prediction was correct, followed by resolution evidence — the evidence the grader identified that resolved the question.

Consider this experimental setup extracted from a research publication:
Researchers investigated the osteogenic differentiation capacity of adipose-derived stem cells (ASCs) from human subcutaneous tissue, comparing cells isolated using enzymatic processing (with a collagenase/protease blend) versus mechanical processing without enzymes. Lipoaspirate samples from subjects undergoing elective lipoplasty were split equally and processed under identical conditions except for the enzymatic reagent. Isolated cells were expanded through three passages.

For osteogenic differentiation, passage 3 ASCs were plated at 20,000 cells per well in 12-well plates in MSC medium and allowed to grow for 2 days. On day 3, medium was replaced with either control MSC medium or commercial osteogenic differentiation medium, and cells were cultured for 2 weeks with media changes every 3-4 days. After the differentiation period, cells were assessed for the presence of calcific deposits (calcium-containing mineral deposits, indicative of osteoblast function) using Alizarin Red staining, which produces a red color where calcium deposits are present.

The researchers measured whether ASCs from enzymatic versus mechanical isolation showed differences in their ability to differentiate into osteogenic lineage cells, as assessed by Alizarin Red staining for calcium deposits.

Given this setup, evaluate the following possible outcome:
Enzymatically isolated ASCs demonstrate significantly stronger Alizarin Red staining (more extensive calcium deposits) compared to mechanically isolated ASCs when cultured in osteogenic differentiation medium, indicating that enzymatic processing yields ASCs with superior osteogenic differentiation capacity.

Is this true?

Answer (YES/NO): NO